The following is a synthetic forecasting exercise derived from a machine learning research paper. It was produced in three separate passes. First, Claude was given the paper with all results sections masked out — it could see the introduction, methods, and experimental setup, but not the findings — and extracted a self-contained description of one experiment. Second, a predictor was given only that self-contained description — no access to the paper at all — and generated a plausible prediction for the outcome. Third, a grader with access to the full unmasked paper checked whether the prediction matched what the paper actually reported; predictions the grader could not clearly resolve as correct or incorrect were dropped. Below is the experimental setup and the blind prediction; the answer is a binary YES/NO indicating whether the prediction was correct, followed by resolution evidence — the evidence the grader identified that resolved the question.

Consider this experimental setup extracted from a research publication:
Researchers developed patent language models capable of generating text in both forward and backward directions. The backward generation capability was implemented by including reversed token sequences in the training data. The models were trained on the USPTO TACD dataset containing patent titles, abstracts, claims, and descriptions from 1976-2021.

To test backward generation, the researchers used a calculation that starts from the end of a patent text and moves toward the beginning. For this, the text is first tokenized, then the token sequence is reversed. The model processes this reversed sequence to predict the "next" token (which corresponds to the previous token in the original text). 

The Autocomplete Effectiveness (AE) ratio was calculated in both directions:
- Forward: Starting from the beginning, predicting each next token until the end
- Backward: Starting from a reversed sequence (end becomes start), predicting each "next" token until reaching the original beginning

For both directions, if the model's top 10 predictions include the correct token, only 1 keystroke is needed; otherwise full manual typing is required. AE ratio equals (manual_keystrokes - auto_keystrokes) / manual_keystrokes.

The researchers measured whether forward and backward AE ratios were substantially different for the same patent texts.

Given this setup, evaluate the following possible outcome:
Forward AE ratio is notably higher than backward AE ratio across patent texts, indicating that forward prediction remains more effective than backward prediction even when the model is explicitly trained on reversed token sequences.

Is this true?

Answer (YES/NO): NO